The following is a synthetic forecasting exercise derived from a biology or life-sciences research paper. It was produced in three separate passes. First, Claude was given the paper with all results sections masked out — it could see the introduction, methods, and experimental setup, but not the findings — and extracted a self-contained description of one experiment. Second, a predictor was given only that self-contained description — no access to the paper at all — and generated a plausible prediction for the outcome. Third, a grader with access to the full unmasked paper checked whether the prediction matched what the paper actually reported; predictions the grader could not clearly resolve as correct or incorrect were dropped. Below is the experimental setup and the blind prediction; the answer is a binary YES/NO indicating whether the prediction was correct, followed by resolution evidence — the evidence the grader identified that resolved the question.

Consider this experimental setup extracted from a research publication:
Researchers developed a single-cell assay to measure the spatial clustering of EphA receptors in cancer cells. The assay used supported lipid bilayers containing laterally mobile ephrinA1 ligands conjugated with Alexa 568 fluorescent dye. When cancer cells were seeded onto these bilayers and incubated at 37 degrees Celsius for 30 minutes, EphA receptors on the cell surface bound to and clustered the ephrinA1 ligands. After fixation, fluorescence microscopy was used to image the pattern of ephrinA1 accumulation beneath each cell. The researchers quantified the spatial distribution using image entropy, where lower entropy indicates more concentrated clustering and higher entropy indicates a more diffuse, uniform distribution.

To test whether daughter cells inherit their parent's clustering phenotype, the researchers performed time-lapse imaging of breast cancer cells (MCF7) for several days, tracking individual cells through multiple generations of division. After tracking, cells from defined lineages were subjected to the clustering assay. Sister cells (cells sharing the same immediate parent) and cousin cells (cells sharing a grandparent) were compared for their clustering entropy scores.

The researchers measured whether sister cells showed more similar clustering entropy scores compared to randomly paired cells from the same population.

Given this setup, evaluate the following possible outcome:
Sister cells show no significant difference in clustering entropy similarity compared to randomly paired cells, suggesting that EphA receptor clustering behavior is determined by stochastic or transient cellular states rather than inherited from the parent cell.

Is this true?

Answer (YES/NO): NO